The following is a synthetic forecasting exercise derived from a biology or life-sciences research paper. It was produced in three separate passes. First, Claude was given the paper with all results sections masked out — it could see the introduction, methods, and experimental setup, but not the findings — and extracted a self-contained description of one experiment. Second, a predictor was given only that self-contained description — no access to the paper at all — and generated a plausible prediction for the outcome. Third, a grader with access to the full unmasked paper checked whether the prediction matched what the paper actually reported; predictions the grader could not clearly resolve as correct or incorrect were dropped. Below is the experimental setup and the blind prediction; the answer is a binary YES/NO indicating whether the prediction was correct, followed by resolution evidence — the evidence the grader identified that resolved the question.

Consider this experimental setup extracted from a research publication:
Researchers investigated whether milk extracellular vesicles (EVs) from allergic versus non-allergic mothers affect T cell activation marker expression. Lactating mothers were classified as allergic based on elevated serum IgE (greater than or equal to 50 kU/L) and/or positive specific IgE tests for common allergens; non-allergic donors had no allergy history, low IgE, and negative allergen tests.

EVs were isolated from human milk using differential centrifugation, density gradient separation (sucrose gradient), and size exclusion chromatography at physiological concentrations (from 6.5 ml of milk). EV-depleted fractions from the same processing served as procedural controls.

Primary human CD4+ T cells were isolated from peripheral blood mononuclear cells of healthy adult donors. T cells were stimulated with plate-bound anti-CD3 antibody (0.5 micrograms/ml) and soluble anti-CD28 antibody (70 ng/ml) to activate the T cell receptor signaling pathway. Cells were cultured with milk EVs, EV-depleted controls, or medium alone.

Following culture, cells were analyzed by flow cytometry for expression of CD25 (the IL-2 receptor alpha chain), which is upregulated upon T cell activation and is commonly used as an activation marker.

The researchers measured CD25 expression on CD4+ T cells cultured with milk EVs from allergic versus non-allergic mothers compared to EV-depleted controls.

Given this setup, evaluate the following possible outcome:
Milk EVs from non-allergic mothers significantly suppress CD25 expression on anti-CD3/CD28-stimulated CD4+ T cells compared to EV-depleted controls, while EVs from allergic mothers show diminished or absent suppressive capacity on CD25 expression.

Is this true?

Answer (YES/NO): YES